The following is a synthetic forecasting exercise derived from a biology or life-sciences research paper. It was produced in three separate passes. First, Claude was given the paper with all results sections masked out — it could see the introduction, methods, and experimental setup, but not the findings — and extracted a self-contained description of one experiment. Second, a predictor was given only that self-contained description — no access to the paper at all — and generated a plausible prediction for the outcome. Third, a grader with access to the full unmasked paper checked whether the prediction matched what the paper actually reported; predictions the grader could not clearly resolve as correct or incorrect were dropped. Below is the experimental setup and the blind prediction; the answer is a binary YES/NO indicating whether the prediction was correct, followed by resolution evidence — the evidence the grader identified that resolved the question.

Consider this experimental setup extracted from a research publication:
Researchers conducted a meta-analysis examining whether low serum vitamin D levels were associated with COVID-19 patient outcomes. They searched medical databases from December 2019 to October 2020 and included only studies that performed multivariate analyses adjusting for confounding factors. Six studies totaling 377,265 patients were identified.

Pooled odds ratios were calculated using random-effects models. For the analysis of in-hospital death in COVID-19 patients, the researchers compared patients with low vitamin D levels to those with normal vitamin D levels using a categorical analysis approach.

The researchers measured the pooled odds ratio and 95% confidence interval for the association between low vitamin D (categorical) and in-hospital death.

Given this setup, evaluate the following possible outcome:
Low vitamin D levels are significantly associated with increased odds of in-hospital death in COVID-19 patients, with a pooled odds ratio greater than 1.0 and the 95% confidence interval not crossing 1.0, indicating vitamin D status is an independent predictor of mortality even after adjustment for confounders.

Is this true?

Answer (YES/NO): NO